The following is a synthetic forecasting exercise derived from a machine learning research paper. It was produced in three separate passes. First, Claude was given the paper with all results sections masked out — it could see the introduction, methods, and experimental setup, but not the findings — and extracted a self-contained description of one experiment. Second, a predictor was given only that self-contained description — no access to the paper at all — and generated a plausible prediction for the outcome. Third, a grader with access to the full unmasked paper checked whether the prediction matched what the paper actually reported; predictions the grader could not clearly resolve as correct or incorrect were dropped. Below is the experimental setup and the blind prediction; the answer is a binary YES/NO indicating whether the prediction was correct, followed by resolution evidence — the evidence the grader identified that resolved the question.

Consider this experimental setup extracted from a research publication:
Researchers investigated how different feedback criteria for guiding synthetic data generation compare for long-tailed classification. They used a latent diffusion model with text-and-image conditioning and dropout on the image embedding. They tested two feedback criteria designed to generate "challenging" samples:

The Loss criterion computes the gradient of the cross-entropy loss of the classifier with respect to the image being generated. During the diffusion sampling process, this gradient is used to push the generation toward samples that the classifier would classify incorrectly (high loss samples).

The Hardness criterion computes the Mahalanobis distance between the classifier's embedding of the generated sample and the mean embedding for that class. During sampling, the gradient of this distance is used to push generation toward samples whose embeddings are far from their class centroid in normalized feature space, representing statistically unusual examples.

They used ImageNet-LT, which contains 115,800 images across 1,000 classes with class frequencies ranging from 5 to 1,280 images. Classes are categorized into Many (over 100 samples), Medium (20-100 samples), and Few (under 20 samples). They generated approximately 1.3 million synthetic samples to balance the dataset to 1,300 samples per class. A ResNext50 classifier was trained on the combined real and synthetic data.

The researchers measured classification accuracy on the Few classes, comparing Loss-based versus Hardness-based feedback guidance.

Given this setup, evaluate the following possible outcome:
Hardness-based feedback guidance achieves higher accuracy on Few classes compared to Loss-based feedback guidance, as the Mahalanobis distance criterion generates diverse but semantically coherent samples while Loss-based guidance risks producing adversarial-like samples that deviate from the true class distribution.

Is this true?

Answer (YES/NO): YES